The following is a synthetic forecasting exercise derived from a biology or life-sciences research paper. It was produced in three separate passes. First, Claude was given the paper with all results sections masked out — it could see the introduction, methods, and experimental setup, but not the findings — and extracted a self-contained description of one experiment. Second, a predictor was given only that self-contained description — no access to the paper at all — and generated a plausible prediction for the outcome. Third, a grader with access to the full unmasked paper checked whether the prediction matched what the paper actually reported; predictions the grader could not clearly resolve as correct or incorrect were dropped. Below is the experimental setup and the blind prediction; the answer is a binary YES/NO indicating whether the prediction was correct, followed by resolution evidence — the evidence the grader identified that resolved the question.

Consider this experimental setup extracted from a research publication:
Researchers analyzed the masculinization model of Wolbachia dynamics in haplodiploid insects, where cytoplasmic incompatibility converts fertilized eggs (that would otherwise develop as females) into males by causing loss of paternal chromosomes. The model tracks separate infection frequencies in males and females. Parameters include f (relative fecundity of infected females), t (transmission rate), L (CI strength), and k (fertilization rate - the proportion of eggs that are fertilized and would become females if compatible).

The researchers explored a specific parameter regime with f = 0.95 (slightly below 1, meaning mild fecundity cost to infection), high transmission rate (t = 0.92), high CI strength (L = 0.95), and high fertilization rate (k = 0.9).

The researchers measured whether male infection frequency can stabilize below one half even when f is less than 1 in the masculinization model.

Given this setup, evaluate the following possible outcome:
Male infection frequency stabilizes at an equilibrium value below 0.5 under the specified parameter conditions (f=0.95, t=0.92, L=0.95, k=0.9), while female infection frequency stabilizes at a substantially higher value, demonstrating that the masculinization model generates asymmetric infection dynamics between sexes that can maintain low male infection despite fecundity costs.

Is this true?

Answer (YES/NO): YES